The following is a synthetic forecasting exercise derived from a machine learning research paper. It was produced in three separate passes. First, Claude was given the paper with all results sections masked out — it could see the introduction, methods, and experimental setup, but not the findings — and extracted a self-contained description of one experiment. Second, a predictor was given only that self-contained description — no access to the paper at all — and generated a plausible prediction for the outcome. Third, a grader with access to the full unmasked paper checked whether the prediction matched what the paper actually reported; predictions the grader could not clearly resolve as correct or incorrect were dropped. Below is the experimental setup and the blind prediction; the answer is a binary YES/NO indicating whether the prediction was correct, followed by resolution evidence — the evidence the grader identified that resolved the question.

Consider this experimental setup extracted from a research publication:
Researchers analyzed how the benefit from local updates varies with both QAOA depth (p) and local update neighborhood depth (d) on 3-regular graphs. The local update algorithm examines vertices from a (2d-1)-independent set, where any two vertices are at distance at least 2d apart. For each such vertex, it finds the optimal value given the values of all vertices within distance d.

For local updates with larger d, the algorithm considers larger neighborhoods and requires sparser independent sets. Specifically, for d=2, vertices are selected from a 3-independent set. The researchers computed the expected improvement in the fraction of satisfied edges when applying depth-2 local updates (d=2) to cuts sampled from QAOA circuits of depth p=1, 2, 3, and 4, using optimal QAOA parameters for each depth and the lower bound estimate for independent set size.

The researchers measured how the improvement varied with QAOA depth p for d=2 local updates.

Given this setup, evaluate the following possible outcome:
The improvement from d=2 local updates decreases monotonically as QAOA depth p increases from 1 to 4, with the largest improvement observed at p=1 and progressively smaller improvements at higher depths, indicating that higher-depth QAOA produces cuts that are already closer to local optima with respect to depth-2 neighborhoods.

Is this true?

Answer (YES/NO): YES